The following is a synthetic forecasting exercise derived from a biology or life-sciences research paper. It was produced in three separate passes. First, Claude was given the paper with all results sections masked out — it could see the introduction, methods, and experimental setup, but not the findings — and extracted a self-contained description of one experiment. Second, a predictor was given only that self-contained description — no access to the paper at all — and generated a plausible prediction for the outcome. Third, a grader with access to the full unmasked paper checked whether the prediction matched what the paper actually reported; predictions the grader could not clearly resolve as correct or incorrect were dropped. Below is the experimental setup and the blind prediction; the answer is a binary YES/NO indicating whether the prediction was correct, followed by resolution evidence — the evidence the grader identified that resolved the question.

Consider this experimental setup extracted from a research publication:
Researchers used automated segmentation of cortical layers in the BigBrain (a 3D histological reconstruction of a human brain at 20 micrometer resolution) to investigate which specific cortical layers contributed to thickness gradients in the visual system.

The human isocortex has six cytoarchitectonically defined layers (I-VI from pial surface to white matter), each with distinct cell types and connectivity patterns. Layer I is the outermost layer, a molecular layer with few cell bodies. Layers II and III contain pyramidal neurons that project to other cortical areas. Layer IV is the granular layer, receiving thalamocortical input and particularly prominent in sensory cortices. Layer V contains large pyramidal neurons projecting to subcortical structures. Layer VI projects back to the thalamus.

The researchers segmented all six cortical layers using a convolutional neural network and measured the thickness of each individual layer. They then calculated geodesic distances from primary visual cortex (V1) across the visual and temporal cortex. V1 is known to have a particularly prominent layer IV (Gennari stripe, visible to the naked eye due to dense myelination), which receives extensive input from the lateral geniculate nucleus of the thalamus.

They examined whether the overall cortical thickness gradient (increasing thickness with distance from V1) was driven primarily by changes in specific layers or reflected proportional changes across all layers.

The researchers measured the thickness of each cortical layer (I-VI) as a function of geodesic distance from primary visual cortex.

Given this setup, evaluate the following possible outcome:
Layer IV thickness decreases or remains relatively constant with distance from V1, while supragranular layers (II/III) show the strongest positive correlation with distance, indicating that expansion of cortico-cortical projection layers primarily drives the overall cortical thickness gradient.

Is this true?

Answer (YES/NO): NO